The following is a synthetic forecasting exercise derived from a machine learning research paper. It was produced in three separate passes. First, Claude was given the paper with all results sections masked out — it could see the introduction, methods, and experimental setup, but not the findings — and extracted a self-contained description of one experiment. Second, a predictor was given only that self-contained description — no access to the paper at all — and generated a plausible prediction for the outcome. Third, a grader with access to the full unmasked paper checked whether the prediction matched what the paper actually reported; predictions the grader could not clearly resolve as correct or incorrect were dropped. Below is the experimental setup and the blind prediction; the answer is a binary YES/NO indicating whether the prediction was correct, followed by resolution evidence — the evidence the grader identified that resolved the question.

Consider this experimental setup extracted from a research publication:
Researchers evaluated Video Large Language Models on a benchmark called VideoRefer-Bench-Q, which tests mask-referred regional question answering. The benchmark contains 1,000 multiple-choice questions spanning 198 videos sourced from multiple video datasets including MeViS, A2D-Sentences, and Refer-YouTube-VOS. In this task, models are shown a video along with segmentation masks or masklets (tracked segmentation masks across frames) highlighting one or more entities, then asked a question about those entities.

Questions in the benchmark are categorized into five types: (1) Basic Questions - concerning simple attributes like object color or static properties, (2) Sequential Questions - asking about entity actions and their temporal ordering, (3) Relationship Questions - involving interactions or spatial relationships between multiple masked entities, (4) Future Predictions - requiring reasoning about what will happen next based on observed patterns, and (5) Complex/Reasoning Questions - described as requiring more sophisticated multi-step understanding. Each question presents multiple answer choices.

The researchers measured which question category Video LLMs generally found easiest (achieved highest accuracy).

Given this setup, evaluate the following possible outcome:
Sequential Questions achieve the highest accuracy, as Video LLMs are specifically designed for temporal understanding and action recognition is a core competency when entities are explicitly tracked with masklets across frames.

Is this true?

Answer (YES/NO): NO